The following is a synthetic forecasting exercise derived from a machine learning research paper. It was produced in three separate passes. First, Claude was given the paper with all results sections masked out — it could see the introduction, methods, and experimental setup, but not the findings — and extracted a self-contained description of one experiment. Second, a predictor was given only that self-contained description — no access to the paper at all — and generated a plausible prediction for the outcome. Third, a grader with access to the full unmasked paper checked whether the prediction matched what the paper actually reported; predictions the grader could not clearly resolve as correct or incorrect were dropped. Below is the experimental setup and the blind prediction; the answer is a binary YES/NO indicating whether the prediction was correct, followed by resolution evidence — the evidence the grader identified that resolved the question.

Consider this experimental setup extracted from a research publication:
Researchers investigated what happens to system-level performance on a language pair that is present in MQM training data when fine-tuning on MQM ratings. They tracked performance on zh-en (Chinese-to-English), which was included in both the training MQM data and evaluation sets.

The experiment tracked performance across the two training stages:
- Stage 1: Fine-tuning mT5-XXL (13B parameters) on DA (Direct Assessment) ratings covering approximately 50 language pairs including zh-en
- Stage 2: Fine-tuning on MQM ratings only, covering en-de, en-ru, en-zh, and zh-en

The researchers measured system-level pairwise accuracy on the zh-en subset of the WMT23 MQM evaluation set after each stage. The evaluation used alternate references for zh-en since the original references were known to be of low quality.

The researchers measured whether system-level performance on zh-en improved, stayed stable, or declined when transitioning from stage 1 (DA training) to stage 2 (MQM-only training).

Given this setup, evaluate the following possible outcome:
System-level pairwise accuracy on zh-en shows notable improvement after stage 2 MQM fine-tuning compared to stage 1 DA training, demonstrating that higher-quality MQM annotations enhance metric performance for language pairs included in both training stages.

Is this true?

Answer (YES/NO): NO